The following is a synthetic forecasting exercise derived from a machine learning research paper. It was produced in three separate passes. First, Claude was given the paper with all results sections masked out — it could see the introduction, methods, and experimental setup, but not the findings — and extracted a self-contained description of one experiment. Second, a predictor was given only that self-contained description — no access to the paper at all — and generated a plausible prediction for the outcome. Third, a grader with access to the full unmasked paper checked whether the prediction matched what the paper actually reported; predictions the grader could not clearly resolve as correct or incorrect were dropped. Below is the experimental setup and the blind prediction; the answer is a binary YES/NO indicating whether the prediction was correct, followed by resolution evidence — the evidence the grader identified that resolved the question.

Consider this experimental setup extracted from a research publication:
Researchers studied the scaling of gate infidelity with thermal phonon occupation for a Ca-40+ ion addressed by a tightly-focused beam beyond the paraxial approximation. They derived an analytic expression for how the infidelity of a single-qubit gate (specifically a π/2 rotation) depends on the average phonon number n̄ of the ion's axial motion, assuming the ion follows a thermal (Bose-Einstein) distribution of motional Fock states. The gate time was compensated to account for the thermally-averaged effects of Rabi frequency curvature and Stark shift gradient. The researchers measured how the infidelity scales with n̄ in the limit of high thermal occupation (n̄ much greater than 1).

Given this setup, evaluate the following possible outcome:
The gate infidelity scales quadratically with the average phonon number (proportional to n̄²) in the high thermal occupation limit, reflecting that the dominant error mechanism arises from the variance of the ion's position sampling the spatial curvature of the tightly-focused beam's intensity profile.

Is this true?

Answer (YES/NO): YES